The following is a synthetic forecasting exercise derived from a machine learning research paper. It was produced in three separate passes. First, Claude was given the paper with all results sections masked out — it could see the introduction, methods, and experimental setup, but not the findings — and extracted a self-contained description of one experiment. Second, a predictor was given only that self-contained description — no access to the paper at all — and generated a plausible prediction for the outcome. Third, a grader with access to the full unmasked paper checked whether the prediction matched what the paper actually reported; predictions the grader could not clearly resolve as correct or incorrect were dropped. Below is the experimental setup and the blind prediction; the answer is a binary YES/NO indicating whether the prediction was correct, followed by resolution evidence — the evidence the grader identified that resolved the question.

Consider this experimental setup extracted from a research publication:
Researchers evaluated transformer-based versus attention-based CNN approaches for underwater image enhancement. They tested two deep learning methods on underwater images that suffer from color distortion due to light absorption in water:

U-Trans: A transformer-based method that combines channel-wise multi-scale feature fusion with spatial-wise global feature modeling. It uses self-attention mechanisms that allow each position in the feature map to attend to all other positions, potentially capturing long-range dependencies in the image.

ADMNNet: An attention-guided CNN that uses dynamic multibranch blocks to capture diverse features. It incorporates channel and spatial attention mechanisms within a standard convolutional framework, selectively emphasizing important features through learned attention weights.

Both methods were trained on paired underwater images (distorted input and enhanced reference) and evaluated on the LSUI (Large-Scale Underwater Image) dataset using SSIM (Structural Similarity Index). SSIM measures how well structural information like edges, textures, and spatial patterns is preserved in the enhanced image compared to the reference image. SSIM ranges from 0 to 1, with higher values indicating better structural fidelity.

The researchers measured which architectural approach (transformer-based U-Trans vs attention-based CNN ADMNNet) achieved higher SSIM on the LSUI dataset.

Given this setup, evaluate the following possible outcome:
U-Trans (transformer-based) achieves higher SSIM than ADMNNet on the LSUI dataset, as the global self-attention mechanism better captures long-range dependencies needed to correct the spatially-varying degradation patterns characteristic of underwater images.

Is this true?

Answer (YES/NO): NO